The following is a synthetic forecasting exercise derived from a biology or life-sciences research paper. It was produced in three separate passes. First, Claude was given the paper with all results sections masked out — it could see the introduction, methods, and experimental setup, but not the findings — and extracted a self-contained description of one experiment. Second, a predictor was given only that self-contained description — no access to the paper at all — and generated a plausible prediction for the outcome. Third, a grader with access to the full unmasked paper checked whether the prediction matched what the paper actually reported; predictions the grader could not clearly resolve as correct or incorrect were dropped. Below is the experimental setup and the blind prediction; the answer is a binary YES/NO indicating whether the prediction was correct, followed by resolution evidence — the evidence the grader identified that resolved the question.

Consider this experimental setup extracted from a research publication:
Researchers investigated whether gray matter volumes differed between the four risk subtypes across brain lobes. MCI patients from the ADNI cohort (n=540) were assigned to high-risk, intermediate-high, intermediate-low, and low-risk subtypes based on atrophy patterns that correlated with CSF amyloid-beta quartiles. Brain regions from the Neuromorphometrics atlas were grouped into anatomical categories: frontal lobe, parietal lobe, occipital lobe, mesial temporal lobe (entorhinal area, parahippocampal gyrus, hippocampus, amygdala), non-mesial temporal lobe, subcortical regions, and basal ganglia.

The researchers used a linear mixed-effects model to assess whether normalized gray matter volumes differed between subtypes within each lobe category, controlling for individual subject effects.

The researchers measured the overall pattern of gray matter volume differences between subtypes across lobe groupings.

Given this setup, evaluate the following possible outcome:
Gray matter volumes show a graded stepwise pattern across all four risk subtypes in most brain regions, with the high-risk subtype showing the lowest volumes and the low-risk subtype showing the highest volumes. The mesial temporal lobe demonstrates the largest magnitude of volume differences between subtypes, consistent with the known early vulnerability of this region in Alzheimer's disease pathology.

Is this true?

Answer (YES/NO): NO